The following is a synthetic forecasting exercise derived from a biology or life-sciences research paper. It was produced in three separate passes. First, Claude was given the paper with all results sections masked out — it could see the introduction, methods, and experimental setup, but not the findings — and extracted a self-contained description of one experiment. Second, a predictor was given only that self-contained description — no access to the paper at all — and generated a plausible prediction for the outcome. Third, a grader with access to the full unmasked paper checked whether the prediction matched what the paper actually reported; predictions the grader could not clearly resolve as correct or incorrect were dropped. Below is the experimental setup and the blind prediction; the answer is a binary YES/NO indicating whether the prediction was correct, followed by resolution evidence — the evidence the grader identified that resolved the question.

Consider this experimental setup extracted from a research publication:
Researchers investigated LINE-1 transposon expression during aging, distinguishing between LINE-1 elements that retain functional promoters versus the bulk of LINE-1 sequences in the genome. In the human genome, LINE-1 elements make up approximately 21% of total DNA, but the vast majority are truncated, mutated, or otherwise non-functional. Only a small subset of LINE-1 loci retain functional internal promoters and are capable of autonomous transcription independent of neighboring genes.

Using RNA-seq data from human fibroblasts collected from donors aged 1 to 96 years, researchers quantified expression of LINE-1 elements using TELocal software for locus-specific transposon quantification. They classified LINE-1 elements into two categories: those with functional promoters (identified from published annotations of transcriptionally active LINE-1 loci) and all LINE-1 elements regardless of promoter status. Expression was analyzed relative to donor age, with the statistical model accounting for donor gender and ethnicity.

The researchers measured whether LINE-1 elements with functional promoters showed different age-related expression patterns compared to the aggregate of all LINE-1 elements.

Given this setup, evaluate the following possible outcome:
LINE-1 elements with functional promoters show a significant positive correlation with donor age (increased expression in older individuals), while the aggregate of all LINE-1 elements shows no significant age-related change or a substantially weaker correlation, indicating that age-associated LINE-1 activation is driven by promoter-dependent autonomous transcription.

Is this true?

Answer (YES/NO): NO